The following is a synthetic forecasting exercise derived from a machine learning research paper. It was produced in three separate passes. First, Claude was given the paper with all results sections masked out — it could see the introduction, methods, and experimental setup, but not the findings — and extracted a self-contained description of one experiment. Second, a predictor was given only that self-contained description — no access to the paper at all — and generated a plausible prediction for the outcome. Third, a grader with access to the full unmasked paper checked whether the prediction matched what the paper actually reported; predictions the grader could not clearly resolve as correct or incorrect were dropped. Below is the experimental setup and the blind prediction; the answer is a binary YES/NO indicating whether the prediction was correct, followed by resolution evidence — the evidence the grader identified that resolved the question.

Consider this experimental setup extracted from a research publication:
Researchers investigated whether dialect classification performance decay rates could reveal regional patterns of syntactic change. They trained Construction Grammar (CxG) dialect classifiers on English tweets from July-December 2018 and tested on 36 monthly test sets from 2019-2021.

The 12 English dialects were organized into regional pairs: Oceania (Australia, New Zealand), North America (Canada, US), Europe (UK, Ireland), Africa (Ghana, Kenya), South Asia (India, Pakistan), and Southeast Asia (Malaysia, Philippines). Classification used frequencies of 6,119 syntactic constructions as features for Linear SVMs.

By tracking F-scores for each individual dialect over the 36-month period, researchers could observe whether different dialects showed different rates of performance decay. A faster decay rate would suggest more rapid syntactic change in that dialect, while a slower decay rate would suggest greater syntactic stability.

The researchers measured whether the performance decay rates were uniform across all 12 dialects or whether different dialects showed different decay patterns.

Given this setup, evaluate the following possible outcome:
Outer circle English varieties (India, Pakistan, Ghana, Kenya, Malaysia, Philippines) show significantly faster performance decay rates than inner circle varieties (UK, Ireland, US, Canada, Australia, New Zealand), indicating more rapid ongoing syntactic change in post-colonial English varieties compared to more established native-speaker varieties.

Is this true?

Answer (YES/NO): NO